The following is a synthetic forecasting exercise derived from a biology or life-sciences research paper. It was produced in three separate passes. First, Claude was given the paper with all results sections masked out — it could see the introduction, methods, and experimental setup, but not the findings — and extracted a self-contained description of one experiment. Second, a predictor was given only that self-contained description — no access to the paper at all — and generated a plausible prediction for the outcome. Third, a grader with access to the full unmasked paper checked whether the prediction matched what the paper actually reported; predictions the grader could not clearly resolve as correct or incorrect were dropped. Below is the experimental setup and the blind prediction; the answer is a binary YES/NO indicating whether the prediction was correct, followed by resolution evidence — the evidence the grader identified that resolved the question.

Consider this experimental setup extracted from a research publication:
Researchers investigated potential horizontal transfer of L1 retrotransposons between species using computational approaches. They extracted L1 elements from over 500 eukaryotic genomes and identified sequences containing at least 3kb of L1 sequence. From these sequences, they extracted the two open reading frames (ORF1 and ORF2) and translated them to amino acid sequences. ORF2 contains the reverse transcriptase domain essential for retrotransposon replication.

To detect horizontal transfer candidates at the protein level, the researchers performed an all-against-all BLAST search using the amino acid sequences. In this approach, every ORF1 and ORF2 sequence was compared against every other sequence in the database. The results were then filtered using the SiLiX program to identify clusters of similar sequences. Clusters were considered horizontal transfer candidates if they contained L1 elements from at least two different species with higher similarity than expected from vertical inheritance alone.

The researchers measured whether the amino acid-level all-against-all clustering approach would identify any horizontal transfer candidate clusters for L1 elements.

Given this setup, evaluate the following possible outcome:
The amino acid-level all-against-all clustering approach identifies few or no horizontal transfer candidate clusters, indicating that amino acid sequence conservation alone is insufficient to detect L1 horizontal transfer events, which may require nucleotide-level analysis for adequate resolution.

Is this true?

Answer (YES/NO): YES